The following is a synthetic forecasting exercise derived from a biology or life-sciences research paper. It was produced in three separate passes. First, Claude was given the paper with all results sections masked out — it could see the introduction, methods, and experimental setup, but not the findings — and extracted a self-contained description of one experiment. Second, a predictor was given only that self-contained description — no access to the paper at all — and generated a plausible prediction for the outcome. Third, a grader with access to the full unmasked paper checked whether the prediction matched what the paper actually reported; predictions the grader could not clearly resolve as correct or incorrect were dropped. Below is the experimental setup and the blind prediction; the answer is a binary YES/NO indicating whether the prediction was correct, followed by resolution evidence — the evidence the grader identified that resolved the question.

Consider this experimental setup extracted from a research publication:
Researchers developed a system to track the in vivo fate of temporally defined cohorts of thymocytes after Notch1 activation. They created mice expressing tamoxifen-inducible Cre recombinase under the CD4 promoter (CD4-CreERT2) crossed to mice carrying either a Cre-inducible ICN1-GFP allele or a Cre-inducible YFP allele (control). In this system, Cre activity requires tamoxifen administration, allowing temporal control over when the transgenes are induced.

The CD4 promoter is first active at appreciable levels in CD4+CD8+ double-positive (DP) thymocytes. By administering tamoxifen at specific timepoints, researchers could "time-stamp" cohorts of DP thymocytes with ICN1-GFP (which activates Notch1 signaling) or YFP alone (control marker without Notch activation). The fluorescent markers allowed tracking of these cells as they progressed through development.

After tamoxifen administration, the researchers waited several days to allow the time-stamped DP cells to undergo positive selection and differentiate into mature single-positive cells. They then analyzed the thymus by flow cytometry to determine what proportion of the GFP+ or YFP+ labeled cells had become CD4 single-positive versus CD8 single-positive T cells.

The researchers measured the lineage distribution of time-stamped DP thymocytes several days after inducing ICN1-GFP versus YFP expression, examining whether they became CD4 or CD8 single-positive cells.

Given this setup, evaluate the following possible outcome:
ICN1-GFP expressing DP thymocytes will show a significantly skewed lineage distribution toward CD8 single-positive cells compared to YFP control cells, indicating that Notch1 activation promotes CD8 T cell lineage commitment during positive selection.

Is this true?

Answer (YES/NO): YES